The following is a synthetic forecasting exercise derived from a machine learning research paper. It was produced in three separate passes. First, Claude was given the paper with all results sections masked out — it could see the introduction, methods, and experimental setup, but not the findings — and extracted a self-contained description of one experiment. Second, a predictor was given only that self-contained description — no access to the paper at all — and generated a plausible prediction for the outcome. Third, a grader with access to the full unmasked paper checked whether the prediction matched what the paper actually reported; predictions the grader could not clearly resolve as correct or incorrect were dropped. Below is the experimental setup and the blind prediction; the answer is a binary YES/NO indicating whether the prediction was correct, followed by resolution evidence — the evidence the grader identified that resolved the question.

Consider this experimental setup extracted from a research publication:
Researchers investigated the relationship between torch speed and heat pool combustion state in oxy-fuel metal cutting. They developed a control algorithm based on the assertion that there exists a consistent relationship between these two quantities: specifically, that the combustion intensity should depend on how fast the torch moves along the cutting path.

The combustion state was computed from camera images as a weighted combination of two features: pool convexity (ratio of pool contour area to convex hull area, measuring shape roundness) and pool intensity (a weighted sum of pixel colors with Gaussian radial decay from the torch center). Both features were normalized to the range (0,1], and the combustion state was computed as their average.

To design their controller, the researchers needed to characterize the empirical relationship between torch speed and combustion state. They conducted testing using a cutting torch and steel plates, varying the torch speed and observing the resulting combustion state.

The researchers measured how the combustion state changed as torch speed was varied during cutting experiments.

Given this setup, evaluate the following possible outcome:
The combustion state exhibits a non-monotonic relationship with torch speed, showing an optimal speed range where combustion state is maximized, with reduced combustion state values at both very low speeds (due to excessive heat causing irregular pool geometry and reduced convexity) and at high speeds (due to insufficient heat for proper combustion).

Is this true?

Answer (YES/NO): NO